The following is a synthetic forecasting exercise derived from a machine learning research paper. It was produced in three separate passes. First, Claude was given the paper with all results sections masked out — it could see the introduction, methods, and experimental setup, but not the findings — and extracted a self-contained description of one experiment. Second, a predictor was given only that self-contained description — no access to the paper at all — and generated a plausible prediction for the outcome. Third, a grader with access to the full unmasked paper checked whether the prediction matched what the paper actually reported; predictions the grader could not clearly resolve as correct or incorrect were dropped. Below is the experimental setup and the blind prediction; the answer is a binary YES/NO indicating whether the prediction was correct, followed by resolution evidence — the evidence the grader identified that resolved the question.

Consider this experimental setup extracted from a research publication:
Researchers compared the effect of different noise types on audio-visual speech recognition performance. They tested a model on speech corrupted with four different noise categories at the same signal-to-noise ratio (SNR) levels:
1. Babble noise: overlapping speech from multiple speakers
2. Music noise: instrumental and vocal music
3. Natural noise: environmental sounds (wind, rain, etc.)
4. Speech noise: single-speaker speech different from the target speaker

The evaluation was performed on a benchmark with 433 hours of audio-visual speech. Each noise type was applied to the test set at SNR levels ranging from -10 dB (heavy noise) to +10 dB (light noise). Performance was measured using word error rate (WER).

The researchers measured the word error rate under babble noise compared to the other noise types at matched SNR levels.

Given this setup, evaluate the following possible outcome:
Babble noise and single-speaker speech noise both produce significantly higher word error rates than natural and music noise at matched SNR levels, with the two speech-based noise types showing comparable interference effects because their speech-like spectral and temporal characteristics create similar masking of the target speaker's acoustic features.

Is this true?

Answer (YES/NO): NO